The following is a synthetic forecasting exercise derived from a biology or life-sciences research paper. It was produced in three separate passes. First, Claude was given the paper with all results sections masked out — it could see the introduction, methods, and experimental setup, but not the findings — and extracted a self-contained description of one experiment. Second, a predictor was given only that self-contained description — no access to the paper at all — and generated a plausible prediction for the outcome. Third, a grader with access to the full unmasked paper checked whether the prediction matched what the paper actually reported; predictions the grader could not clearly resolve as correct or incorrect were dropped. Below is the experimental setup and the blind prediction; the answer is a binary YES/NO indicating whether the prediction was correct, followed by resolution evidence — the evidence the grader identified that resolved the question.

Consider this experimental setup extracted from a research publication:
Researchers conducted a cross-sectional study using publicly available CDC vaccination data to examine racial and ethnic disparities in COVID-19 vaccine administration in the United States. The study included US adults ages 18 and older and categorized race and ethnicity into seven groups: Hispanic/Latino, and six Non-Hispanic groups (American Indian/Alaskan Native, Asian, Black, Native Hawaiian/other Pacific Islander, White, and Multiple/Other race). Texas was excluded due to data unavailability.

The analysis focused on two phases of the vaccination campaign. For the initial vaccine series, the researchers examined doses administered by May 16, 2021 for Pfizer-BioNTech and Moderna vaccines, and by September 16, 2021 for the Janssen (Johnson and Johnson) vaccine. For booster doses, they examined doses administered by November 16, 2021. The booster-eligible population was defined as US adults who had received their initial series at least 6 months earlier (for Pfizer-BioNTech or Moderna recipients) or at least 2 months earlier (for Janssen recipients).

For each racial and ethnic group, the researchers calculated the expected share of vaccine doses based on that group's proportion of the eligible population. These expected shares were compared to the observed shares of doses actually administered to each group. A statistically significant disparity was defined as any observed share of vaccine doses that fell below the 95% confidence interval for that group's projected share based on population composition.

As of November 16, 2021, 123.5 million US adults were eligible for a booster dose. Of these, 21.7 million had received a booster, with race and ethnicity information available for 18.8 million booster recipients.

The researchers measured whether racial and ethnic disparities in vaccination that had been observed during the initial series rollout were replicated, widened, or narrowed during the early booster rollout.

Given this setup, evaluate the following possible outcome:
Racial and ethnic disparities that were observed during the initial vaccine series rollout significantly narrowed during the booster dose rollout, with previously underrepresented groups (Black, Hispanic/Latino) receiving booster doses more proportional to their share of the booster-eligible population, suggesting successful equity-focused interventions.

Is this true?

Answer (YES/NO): NO